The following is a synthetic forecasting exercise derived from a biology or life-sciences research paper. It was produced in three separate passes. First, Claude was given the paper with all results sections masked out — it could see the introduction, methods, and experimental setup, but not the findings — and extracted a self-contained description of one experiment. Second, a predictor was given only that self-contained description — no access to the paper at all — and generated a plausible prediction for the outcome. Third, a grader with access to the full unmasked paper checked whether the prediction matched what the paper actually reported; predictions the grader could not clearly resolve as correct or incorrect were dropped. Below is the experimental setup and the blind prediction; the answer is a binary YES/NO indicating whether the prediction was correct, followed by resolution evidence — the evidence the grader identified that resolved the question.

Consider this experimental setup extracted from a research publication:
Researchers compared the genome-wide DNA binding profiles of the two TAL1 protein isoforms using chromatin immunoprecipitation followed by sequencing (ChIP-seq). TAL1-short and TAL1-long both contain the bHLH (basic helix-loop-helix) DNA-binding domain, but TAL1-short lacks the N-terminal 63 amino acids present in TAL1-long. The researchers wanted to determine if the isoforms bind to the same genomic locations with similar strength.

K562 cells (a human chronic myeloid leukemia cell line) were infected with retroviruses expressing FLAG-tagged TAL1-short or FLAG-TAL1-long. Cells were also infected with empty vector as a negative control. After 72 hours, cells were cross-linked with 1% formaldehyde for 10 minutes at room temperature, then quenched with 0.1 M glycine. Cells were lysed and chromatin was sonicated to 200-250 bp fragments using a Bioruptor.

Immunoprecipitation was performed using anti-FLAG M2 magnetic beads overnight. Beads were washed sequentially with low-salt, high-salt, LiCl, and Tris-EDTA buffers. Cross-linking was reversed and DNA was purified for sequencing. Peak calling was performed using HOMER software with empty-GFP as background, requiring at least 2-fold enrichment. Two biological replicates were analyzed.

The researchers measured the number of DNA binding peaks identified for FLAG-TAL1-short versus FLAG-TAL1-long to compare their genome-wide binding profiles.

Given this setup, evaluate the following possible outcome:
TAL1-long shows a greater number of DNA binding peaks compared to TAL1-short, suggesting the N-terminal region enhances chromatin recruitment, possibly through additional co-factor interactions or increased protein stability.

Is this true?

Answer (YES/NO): NO